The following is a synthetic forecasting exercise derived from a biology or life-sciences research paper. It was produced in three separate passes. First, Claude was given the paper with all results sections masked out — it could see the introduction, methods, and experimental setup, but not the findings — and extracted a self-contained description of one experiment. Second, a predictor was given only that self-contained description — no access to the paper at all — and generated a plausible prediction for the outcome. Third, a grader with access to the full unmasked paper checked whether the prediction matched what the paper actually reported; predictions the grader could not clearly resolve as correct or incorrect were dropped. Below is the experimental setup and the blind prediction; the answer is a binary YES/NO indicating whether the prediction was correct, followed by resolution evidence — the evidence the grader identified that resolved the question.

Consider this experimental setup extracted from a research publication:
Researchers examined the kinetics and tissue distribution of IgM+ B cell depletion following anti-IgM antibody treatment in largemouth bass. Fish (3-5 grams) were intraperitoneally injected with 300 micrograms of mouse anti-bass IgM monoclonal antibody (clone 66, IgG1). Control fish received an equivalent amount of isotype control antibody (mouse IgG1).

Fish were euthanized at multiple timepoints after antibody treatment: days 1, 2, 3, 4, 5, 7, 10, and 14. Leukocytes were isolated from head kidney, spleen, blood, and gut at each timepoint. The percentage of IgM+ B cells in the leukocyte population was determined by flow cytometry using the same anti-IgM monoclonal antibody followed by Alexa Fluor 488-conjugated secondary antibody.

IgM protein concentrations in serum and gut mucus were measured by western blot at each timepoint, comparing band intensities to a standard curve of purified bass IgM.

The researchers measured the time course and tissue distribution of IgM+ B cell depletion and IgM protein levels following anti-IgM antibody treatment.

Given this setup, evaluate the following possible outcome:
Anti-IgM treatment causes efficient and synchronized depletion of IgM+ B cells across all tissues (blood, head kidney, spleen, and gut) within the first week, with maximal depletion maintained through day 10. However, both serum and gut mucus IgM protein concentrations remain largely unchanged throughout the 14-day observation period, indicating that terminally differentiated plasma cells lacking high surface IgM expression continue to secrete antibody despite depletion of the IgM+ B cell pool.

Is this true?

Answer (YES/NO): NO